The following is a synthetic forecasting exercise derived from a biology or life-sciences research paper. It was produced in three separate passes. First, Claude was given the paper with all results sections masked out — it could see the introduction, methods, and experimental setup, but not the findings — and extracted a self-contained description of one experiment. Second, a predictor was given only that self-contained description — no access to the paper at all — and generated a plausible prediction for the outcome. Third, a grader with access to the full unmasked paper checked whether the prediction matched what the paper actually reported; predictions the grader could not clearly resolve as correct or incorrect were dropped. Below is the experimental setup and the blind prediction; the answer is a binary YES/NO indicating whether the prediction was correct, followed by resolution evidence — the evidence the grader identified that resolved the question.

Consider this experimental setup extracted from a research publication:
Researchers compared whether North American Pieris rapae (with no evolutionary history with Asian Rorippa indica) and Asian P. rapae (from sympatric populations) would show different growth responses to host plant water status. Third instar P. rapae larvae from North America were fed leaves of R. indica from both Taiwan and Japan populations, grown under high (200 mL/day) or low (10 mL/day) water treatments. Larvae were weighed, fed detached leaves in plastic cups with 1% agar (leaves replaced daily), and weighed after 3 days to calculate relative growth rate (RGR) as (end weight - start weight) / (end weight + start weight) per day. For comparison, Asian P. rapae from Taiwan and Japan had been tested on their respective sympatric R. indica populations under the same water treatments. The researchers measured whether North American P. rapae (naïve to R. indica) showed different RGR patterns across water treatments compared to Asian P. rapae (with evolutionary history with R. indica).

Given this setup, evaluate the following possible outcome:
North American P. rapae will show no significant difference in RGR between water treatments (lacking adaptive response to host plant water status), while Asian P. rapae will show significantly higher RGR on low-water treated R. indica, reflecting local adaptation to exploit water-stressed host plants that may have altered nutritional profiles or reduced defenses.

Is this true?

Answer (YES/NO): NO